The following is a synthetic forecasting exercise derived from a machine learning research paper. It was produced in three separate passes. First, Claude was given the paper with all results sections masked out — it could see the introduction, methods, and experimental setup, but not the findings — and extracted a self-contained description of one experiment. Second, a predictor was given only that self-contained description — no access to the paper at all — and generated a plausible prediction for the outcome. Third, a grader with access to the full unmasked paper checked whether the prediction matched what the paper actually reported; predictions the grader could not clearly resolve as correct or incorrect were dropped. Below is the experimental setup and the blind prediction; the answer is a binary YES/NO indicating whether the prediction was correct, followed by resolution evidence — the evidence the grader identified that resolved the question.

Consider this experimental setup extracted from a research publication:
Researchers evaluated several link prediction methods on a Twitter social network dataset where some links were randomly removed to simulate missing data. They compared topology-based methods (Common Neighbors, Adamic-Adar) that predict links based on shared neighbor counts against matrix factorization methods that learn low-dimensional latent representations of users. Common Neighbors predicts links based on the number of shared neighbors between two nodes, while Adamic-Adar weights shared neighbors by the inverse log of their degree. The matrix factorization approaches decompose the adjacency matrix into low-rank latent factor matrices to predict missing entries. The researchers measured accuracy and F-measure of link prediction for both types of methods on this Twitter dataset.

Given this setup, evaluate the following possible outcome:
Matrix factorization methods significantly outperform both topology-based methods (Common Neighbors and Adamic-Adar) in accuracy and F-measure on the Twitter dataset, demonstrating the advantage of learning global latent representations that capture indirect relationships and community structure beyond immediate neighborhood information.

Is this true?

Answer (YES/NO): NO